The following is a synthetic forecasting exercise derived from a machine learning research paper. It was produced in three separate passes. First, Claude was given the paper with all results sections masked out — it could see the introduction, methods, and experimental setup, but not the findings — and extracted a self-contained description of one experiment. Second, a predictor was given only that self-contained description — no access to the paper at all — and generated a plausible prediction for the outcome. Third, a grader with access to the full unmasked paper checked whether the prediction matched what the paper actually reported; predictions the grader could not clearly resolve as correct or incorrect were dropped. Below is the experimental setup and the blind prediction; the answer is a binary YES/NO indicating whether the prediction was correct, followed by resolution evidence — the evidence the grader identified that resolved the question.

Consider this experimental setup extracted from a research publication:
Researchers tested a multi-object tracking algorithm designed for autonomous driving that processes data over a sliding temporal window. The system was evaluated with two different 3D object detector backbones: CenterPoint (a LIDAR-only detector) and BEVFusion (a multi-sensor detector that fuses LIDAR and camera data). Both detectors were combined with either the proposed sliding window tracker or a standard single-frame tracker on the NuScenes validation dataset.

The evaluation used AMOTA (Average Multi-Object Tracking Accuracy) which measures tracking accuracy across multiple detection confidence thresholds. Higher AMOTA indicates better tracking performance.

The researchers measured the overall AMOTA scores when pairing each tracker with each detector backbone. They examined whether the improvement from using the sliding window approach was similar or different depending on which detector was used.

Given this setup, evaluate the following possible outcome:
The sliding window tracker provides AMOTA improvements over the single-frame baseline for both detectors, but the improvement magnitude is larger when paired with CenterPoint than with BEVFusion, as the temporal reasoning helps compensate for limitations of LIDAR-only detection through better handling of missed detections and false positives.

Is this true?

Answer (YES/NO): YES